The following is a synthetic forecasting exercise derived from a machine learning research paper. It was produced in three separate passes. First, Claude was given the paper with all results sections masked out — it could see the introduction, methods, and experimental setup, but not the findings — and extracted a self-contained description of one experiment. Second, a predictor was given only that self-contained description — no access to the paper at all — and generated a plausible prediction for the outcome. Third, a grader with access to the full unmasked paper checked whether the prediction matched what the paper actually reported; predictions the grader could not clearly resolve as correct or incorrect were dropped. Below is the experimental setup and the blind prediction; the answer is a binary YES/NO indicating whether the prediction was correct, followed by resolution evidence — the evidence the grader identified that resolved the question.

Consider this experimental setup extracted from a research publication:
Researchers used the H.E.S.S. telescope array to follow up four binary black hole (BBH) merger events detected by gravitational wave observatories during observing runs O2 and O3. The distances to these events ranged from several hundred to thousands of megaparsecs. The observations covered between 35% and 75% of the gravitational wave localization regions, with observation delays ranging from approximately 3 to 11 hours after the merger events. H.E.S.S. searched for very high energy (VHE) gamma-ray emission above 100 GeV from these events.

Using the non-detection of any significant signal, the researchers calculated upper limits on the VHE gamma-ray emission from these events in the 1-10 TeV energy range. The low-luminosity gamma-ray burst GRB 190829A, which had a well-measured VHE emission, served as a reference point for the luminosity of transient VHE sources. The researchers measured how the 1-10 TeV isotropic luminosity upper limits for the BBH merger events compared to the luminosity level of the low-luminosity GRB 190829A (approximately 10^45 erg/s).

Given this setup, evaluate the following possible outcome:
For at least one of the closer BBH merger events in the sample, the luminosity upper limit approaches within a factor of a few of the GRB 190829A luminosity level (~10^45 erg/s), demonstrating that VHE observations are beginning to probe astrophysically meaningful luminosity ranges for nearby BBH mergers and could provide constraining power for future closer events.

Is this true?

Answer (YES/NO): YES